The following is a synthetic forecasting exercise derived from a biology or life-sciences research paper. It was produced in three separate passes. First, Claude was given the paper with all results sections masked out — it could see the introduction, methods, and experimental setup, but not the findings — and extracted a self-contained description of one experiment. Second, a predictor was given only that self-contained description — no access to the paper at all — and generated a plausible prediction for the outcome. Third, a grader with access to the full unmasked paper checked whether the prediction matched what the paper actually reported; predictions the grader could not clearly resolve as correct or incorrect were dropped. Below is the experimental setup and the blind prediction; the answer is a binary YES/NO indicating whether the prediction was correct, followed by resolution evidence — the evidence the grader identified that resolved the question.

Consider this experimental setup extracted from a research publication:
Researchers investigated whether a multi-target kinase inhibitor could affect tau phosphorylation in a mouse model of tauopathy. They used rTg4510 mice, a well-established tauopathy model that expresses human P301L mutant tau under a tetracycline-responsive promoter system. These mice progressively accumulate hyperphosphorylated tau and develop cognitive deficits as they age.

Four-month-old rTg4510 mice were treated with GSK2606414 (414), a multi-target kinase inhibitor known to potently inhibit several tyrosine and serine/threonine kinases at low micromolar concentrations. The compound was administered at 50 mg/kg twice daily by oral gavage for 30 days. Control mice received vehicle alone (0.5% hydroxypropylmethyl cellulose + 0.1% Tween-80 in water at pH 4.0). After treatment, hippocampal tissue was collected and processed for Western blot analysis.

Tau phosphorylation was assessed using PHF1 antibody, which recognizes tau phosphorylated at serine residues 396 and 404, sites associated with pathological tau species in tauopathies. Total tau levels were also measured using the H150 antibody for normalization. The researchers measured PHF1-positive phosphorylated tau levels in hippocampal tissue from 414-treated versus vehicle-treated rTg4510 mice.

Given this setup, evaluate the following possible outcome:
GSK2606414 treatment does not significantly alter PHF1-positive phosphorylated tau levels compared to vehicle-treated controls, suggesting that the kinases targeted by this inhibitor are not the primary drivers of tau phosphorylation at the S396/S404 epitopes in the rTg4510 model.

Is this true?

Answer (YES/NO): YES